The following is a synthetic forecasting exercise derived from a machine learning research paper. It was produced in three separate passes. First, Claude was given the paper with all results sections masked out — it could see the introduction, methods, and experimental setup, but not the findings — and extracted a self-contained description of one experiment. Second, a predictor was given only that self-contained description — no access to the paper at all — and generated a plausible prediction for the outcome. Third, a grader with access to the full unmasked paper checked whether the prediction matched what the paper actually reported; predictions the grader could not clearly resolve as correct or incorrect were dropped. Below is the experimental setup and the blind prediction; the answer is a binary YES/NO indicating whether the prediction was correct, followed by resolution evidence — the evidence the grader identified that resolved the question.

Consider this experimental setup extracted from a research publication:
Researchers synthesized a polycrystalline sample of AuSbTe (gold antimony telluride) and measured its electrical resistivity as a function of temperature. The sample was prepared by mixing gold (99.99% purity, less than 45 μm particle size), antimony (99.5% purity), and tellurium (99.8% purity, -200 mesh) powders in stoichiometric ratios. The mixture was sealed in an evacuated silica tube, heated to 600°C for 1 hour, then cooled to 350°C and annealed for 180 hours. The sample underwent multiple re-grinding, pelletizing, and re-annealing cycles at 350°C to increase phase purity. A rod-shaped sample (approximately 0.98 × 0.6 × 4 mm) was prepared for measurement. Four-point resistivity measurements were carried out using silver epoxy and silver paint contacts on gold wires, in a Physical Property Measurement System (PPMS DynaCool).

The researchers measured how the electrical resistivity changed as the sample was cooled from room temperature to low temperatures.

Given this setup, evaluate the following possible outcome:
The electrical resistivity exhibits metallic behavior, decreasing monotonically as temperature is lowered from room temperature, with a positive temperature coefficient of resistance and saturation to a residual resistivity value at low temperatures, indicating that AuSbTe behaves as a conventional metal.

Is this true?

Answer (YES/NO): NO